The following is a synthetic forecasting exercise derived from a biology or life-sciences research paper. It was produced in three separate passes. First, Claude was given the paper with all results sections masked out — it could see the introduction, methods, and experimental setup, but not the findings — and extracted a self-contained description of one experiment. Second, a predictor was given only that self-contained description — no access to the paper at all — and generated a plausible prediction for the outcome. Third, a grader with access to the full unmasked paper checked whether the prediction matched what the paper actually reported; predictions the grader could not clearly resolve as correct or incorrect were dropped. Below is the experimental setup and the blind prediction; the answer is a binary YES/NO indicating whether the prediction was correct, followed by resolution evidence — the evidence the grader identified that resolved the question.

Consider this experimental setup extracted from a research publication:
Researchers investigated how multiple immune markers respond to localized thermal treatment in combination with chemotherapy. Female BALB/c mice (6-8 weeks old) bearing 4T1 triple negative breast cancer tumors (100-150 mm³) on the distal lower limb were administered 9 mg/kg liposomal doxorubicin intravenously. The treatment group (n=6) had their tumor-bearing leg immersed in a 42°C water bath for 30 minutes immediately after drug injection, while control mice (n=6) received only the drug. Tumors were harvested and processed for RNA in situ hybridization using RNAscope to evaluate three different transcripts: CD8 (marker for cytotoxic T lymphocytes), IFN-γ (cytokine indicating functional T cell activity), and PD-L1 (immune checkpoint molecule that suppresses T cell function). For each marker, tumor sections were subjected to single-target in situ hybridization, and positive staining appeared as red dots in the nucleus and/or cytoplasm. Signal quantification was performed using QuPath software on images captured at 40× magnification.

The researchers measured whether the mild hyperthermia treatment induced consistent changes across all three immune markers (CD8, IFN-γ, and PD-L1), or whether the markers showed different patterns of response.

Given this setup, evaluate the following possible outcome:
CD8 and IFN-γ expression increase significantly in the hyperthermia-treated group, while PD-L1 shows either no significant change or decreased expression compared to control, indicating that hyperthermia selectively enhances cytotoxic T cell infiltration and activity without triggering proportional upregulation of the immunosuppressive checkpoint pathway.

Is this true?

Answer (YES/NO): NO